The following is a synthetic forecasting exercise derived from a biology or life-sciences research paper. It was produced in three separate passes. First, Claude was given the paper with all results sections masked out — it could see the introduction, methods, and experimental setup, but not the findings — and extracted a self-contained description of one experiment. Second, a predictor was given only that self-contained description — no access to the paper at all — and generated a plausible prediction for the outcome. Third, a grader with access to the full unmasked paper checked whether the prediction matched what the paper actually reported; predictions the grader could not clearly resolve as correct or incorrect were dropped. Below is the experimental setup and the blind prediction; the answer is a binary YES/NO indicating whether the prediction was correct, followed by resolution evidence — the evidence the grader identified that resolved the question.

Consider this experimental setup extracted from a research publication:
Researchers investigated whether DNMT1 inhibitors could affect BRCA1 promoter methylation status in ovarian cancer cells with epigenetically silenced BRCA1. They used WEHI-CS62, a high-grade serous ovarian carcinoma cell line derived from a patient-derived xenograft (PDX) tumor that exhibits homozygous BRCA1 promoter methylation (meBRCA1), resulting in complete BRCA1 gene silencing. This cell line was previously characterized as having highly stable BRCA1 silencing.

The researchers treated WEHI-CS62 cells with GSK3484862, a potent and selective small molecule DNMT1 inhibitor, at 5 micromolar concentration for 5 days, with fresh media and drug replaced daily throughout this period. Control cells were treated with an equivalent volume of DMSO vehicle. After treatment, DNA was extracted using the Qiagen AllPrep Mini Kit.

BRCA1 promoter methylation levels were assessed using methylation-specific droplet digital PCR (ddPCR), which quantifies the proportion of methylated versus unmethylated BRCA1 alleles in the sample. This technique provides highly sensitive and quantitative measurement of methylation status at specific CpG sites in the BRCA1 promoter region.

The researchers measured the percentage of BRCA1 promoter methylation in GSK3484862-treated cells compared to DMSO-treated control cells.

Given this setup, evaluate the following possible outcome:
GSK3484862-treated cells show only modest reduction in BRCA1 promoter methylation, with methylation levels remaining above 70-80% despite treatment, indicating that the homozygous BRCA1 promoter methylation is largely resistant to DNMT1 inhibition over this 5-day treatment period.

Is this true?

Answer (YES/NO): NO